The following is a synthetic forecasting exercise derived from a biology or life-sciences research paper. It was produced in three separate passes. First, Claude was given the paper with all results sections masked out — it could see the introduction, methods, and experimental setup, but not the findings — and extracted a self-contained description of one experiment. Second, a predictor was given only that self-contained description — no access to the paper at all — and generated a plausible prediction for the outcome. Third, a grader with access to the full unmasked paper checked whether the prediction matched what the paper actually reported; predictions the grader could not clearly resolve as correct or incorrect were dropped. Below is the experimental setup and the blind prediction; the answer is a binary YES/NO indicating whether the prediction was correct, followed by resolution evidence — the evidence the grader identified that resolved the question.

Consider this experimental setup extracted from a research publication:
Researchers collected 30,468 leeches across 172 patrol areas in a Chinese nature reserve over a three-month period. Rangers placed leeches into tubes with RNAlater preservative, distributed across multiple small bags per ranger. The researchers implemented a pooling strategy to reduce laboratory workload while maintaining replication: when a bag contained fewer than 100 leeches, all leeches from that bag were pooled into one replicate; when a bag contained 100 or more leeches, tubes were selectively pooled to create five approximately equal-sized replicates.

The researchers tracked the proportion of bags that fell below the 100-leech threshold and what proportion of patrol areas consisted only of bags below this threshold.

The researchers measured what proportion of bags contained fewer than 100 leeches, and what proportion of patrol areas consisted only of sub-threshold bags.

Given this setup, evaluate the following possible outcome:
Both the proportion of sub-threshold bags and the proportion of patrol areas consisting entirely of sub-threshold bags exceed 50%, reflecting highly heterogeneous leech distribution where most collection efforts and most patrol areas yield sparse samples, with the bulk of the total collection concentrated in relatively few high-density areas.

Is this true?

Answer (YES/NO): YES